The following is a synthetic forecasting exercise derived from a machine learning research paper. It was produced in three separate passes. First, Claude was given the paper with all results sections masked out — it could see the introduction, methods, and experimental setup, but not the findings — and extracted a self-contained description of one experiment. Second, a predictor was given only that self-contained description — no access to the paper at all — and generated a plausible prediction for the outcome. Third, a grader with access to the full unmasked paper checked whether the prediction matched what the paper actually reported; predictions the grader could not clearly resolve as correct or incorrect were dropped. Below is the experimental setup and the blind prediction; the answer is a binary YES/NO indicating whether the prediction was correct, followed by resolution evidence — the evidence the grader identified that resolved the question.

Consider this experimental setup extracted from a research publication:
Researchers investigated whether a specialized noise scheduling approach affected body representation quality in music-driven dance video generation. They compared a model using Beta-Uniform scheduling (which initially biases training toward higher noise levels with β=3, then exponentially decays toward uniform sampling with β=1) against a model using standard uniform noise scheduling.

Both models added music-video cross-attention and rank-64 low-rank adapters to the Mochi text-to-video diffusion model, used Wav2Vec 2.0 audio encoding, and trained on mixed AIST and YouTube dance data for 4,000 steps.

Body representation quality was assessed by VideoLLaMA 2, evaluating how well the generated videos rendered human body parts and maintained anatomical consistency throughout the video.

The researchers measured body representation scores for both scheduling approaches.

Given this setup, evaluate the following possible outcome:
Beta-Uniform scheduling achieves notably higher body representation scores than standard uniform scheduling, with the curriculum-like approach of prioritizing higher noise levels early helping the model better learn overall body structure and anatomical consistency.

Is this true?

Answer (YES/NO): YES